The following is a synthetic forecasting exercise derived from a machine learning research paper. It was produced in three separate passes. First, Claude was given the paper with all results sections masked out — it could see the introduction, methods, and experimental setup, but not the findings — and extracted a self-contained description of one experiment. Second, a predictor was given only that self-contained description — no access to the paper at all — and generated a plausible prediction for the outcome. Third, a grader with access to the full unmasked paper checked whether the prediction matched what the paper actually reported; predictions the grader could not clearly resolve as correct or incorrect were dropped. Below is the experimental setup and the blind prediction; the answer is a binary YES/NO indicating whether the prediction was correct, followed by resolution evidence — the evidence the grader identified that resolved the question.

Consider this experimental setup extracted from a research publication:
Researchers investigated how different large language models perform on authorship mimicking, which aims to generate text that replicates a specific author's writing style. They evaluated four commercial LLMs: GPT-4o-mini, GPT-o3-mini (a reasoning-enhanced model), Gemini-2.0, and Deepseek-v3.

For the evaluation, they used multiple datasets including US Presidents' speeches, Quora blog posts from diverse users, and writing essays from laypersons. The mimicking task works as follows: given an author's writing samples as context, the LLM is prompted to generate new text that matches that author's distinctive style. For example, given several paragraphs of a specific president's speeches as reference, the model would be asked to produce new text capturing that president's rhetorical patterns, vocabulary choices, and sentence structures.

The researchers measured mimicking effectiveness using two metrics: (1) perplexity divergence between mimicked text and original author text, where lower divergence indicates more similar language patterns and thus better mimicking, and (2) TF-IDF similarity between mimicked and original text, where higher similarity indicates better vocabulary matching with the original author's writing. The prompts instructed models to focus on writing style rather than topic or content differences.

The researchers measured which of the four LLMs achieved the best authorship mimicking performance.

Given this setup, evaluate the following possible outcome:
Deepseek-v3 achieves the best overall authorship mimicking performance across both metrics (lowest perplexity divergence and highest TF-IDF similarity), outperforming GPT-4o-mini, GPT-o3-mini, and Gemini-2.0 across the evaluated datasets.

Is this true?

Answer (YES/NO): NO